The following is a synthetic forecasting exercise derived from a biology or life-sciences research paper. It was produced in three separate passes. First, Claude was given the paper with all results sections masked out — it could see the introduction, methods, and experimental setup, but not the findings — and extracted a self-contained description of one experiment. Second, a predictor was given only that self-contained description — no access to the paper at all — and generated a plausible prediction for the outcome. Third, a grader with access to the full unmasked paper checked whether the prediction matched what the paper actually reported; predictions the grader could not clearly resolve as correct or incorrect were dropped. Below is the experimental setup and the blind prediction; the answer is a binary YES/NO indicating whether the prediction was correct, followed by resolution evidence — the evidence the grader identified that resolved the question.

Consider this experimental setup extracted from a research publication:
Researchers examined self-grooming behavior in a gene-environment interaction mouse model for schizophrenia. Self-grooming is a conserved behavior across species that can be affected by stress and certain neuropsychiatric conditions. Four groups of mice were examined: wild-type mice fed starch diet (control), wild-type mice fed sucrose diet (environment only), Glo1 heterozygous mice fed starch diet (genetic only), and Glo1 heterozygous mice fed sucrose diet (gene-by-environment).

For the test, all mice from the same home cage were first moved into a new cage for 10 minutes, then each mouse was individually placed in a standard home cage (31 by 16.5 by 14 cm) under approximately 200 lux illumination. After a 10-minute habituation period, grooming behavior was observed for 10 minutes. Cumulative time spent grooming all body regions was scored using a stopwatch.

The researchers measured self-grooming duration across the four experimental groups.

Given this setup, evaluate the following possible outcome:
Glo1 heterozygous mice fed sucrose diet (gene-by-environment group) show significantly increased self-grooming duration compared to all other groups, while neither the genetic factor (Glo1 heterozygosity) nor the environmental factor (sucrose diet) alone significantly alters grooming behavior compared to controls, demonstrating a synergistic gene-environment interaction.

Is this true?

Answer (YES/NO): NO